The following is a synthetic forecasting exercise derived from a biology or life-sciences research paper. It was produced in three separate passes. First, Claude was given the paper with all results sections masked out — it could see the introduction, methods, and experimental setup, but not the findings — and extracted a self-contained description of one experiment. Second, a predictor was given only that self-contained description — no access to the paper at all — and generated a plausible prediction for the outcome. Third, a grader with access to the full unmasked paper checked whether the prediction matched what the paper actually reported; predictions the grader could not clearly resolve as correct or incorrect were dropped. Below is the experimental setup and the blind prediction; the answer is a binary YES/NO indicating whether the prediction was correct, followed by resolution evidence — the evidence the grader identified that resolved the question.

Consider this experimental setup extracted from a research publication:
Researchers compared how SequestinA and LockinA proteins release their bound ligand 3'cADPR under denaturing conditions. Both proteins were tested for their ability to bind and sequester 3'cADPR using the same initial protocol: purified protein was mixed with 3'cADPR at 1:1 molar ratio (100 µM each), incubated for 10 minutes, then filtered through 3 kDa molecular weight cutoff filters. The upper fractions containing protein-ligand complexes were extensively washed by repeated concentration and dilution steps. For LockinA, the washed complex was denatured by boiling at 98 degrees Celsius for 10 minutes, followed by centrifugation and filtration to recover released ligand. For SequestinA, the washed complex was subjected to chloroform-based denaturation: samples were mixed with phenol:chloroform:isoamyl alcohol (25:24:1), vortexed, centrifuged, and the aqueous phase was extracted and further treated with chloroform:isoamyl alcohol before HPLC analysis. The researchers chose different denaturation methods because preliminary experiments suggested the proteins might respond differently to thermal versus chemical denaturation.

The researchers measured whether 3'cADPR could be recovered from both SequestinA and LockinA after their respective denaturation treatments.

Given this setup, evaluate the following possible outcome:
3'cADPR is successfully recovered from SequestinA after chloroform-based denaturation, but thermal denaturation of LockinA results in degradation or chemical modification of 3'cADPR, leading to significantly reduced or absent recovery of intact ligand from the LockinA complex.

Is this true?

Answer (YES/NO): NO